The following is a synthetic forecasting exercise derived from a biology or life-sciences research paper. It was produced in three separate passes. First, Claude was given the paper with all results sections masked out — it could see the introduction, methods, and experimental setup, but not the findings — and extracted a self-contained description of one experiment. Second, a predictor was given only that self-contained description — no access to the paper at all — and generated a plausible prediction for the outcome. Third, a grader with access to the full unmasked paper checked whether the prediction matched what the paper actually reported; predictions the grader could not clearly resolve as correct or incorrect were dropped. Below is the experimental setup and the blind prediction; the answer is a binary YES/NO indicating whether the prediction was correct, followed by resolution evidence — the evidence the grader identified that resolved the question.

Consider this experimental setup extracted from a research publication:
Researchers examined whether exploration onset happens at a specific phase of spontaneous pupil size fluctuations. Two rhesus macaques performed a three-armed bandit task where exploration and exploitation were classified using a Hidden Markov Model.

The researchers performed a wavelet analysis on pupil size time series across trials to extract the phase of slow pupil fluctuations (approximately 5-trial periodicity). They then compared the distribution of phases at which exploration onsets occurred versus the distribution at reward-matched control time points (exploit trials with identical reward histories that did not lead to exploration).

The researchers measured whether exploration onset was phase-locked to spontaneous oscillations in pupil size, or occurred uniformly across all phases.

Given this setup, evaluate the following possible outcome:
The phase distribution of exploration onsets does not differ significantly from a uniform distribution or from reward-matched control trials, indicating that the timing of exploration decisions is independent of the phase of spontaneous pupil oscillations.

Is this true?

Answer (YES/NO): NO